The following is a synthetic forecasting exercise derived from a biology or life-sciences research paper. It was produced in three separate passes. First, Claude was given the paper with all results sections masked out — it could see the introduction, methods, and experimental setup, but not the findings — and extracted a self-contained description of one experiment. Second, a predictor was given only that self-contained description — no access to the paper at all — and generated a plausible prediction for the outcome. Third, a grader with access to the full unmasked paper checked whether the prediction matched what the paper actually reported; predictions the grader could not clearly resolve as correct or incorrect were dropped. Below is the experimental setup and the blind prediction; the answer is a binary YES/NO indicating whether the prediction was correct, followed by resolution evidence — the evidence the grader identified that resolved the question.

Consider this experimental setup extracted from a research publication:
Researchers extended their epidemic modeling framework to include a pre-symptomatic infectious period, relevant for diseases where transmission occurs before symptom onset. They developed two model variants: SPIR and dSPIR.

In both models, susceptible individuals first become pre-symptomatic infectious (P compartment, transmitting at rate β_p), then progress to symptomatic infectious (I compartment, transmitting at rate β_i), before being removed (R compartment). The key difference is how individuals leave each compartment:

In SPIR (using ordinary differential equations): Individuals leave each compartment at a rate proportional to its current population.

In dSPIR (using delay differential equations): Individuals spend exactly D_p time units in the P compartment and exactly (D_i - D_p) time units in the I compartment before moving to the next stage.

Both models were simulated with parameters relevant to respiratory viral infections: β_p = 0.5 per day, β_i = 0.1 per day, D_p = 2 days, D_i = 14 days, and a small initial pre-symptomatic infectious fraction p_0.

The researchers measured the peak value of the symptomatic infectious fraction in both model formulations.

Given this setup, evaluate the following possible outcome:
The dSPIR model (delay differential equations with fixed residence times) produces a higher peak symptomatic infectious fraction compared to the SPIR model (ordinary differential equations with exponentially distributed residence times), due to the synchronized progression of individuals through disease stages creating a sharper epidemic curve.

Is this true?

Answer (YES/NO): YES